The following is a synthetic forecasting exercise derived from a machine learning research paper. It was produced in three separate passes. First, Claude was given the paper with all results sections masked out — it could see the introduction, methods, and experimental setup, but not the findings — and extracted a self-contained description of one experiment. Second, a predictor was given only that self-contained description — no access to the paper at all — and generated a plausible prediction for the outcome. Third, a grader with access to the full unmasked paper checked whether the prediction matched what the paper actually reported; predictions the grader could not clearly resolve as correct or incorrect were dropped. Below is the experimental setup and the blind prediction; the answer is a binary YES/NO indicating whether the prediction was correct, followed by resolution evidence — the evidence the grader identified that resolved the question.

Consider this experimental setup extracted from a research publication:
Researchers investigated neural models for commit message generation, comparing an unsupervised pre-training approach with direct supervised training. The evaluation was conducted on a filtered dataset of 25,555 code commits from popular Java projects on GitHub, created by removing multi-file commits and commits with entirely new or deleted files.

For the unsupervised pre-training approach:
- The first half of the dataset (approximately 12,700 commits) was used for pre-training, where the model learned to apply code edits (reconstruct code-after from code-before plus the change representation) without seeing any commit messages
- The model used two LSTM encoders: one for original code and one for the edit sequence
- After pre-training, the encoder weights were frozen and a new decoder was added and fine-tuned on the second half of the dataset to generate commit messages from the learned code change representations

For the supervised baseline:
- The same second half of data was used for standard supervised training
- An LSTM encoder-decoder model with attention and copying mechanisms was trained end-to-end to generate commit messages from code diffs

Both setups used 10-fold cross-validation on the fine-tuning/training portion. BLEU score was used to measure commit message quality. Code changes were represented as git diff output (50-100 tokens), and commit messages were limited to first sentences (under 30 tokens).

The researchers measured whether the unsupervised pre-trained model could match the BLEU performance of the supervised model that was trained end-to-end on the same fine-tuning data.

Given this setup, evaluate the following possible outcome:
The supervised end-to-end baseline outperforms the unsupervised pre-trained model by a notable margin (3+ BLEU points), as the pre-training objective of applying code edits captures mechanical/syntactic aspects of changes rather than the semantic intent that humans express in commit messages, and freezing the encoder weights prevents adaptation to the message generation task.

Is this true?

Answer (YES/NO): NO